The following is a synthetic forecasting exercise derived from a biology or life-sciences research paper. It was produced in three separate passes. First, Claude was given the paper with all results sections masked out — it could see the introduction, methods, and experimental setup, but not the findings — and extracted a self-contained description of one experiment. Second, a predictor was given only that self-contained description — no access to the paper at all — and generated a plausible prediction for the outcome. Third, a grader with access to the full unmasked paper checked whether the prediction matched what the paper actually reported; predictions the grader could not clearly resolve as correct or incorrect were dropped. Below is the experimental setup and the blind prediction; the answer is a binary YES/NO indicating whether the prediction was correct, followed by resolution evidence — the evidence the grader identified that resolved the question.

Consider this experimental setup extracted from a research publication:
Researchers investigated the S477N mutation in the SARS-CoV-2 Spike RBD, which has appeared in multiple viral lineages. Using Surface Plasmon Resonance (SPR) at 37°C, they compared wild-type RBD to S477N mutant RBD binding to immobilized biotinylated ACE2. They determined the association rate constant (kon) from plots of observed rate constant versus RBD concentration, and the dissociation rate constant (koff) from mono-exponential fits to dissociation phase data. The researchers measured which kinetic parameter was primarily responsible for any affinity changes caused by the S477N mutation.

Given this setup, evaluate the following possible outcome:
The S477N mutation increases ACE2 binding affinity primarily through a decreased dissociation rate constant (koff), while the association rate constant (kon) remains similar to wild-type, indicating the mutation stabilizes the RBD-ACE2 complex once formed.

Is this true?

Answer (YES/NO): YES